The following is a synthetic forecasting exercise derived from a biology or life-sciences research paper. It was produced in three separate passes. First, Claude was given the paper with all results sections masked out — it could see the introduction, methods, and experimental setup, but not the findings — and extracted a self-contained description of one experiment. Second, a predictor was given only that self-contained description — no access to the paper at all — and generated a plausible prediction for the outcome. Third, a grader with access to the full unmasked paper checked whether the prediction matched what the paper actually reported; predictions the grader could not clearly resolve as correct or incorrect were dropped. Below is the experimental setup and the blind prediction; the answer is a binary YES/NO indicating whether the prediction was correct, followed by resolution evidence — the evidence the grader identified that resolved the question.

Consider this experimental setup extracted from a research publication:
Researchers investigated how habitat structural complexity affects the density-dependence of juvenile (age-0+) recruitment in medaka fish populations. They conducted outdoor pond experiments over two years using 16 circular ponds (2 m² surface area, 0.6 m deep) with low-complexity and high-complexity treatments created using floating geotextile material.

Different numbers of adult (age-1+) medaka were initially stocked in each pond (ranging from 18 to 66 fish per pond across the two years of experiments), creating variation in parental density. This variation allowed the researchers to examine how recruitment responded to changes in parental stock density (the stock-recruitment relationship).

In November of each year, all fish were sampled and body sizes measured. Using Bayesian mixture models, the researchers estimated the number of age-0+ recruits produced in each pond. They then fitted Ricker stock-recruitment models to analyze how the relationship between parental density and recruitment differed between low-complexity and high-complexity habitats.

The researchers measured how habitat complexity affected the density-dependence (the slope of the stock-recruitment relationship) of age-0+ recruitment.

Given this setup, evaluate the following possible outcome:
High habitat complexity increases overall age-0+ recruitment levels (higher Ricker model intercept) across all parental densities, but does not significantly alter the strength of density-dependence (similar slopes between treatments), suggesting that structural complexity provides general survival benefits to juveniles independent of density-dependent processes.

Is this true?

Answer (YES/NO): NO